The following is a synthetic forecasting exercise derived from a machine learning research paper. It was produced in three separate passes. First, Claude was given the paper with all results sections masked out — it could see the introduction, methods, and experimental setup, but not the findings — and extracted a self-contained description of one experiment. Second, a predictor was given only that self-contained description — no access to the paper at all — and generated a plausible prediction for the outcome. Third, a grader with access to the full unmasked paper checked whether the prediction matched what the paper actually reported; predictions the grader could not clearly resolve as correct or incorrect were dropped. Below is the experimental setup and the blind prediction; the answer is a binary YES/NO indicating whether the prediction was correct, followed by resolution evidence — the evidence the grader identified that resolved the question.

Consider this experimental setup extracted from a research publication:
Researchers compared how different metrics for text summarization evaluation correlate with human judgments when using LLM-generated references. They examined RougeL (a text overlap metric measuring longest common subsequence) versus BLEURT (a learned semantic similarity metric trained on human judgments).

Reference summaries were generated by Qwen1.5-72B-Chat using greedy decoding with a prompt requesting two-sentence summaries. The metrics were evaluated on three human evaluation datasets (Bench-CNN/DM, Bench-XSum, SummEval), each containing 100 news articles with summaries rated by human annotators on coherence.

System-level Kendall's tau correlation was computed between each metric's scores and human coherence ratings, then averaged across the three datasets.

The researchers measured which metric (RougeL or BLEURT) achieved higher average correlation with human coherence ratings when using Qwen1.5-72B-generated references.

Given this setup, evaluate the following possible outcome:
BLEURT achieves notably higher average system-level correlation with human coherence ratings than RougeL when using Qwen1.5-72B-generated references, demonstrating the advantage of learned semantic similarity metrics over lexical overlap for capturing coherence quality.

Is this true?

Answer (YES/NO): YES